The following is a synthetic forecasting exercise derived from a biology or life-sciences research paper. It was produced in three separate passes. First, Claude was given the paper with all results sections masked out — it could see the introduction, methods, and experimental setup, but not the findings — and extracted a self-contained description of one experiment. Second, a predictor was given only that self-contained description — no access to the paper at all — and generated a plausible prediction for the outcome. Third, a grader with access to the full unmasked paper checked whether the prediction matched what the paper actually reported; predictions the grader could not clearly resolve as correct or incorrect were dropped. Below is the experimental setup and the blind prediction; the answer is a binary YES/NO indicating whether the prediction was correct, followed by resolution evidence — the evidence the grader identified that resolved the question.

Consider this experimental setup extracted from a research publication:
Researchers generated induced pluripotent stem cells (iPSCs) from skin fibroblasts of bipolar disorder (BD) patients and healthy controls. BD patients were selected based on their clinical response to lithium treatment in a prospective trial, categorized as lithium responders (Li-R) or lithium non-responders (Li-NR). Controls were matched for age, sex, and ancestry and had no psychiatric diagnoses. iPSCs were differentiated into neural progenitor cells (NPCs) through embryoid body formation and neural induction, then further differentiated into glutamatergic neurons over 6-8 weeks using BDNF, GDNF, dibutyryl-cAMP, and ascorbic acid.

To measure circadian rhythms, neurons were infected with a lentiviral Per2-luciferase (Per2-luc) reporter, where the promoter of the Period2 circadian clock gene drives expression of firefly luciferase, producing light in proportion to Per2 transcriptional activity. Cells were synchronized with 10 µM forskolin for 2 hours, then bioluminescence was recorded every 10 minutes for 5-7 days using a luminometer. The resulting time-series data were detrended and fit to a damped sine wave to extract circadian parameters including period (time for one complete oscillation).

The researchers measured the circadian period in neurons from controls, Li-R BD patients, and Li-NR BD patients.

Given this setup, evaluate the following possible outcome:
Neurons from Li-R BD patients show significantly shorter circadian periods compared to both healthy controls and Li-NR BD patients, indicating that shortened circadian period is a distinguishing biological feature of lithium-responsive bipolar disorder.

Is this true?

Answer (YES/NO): NO